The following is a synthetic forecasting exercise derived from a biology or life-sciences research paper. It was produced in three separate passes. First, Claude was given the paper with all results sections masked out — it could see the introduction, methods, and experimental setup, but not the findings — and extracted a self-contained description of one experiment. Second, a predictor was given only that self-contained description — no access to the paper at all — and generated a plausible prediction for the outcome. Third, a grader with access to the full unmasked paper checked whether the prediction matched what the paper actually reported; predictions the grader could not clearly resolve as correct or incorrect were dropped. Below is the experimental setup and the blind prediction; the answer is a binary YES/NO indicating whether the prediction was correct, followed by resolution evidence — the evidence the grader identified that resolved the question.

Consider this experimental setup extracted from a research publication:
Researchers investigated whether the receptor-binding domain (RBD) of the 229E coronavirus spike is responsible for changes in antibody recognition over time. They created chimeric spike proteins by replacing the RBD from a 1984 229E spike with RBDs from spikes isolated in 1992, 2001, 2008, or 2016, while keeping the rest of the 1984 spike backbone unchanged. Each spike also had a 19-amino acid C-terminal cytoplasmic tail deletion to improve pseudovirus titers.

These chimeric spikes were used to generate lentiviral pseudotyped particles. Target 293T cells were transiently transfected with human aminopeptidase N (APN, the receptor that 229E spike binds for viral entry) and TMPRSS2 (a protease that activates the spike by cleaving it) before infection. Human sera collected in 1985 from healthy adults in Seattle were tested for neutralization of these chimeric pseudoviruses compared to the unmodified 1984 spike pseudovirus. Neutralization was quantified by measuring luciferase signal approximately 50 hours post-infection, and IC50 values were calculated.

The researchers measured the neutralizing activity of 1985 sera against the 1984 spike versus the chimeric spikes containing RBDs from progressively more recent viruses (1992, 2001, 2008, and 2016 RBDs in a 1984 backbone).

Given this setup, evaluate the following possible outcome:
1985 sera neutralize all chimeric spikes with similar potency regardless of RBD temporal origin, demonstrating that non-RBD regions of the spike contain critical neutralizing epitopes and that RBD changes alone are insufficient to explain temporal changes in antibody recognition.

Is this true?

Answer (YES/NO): NO